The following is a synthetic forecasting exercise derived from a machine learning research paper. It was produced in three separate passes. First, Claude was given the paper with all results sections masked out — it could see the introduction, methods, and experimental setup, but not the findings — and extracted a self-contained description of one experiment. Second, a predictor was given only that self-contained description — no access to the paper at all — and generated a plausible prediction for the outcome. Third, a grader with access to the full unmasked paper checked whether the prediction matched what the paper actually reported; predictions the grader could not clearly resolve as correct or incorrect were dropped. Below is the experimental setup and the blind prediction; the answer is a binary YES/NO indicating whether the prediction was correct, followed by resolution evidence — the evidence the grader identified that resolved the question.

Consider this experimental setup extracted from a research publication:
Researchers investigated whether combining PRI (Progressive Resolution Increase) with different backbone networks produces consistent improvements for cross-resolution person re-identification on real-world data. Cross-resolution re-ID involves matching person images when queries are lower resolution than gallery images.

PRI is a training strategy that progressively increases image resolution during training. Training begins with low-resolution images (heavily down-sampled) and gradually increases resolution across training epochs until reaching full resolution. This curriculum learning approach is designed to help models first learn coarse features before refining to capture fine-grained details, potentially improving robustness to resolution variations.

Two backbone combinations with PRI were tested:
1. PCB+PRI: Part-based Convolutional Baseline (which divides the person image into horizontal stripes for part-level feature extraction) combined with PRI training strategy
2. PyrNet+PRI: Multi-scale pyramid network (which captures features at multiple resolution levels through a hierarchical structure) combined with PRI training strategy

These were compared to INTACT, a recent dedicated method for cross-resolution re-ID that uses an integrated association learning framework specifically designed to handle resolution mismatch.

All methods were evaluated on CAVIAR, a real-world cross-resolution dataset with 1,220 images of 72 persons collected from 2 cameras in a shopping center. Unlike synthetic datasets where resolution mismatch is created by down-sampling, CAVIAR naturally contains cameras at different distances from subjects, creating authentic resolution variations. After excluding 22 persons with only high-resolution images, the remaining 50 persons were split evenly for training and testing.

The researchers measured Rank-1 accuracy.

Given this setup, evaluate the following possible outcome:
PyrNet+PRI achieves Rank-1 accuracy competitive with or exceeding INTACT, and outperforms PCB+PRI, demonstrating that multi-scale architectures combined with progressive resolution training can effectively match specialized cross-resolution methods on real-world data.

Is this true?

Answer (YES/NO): YES